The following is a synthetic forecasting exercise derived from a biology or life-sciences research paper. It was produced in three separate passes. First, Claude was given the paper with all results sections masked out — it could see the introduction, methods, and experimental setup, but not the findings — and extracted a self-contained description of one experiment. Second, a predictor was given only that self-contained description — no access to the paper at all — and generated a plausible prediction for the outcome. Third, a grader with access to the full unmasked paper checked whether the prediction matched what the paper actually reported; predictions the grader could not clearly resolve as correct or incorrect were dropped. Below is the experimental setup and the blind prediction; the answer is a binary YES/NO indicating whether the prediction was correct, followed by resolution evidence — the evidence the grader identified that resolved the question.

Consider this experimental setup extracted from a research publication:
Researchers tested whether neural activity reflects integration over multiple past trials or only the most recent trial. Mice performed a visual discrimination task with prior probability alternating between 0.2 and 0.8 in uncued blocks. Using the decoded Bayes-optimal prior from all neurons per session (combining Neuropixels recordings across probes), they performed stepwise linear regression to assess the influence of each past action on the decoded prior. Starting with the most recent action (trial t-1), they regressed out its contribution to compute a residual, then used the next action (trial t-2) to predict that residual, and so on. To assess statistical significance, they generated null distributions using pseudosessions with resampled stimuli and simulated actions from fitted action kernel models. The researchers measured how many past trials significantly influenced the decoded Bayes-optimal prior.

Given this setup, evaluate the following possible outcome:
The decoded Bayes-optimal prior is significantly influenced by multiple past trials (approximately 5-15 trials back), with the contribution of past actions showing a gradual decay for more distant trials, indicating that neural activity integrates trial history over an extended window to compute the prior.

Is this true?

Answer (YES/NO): YES